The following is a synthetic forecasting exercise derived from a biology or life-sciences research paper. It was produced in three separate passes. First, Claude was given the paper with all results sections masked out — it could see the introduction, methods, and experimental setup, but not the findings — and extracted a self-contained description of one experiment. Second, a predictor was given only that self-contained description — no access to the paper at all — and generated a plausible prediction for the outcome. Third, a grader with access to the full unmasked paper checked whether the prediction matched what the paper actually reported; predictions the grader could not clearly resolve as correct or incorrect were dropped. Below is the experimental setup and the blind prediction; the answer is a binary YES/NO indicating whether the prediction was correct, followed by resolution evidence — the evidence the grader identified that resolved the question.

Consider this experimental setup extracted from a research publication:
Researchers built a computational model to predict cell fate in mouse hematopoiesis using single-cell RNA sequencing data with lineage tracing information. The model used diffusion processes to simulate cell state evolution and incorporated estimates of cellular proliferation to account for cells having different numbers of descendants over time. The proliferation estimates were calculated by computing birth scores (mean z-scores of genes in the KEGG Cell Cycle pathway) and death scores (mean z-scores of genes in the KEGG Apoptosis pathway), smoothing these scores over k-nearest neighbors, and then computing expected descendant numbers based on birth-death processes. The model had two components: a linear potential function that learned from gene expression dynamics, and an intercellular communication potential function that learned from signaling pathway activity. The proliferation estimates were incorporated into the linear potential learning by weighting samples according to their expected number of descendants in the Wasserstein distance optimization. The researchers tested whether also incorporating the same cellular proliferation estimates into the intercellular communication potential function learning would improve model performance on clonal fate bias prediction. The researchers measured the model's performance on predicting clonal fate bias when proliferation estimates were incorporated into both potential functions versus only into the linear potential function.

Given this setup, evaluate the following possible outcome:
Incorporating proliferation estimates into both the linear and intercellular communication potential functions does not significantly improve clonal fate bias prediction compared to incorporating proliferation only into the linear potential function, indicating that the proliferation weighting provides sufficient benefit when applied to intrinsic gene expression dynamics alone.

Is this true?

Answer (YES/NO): YES